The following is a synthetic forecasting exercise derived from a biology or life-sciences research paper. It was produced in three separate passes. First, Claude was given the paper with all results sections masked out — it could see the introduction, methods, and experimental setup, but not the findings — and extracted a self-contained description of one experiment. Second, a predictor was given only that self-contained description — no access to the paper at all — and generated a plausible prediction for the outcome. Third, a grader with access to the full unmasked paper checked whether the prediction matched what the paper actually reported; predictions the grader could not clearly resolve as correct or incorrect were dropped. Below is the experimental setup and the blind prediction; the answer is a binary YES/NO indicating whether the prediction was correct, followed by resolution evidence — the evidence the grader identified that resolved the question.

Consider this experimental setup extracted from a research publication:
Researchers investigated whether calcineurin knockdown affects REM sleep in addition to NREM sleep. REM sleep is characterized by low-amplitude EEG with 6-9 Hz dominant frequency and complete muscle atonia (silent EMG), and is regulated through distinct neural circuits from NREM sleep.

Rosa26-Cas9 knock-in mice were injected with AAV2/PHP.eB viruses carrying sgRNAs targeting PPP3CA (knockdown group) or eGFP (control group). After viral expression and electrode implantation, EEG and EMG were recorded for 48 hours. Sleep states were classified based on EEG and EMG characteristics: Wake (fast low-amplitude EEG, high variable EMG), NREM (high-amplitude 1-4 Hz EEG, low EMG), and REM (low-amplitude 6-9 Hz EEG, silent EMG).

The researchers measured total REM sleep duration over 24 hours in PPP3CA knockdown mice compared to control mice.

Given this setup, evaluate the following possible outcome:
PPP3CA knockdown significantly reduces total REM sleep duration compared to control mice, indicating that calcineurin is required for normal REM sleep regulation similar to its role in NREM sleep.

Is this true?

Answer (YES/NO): NO